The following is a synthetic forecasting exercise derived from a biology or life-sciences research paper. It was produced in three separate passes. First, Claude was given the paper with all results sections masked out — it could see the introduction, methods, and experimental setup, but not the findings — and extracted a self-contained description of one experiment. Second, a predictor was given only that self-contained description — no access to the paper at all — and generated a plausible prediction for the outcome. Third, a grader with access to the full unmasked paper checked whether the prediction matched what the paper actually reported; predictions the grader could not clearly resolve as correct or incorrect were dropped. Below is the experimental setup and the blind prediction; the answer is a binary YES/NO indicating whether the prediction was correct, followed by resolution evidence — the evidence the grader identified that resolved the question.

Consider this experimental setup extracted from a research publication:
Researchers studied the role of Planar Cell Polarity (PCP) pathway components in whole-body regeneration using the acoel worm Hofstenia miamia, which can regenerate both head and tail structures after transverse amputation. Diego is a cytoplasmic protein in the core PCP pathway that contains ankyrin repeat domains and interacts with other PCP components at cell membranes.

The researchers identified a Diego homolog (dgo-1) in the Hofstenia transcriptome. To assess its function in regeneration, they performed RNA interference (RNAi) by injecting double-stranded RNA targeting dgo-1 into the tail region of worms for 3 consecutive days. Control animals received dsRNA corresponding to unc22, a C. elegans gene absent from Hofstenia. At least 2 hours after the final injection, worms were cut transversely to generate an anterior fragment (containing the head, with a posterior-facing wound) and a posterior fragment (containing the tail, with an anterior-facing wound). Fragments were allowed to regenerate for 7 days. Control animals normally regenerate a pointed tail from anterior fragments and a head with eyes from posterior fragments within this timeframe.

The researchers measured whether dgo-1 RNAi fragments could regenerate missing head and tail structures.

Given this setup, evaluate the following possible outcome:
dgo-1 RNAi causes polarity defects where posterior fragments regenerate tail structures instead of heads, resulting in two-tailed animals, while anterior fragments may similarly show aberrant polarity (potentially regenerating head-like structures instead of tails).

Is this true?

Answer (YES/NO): NO